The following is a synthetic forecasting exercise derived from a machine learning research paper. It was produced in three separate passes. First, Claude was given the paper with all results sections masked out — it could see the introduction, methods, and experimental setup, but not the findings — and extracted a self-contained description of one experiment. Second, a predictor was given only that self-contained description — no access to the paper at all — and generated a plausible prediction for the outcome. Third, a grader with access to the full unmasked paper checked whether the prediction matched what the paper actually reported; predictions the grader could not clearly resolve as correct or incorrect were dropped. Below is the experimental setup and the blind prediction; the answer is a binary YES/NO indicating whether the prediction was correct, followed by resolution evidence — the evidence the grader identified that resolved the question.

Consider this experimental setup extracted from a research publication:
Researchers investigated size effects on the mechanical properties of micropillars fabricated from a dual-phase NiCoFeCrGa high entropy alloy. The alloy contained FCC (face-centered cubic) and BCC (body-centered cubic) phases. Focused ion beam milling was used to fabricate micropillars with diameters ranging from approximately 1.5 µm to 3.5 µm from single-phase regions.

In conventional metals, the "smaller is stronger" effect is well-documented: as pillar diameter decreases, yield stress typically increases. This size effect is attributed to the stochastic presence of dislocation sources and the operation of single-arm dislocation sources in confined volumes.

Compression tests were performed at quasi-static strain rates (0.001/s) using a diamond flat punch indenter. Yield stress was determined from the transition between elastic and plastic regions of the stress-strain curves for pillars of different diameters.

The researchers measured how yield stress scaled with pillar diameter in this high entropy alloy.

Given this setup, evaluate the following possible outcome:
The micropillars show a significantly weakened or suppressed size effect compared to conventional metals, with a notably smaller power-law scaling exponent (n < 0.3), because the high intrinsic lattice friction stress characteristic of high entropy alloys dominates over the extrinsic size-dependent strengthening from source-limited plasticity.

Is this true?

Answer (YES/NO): YES